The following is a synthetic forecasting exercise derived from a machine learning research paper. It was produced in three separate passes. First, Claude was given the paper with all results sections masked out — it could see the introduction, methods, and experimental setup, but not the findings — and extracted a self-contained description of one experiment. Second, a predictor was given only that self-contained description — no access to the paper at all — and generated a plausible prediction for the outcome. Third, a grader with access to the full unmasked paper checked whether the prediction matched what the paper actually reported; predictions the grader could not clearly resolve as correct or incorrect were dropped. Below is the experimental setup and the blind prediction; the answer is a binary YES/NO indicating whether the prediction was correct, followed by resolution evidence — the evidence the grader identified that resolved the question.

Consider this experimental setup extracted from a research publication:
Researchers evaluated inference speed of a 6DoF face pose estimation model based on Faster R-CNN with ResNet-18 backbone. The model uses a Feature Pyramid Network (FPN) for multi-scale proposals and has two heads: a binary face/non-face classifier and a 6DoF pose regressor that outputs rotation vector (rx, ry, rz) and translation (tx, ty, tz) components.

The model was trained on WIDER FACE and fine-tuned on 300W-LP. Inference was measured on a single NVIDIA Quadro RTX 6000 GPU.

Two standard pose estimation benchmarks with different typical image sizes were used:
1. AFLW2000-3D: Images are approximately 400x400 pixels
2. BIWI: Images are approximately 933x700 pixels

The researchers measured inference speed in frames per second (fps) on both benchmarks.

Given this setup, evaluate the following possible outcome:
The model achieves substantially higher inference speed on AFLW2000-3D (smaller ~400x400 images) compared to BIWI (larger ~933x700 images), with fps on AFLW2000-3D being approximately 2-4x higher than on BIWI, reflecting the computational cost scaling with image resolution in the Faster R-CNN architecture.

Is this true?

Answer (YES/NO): NO